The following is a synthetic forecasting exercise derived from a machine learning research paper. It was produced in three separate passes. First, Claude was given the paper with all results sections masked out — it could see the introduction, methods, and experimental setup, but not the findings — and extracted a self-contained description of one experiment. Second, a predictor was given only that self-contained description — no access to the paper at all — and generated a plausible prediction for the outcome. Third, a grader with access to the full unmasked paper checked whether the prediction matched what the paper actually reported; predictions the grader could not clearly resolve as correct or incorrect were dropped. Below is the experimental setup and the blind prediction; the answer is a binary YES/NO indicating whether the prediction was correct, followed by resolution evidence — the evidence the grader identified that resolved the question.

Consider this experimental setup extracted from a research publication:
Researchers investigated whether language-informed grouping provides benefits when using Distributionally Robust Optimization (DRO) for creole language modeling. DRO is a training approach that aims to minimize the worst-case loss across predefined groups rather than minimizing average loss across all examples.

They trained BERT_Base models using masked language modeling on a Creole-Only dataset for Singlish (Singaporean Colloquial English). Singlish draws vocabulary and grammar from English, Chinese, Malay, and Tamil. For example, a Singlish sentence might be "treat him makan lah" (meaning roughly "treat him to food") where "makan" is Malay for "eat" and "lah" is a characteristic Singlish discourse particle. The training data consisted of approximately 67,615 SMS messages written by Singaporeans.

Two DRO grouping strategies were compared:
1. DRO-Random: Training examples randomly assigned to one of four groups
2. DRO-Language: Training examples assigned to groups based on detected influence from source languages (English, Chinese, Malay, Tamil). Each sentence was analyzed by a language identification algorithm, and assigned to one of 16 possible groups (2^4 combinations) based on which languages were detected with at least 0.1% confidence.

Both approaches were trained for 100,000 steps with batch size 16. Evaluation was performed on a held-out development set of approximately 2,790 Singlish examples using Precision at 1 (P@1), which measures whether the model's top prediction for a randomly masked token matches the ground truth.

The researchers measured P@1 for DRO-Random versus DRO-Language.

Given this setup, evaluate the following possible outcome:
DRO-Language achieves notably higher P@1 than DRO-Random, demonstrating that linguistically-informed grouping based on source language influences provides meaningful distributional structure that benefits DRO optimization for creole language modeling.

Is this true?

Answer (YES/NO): NO